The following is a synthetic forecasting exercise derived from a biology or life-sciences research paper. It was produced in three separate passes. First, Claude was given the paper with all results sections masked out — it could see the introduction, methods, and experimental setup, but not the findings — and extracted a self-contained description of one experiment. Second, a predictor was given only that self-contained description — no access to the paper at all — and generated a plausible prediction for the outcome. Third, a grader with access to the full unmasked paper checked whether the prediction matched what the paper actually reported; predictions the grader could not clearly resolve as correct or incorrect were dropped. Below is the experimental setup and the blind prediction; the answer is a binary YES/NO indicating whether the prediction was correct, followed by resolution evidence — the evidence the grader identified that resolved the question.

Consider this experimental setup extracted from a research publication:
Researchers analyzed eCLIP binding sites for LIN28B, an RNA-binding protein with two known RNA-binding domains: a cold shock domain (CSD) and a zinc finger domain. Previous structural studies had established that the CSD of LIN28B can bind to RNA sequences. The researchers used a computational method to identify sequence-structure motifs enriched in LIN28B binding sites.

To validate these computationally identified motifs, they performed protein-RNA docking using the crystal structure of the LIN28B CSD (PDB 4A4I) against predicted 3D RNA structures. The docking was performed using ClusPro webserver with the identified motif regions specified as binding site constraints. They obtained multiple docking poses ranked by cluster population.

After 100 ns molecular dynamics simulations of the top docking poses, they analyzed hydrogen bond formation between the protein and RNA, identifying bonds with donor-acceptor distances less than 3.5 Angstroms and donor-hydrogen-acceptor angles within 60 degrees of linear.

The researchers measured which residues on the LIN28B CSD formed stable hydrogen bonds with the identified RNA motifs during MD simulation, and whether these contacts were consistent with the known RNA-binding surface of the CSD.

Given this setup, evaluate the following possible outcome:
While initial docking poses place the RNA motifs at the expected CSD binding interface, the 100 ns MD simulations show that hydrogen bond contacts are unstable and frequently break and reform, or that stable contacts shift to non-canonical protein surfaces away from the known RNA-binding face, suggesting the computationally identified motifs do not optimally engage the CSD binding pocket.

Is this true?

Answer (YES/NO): NO